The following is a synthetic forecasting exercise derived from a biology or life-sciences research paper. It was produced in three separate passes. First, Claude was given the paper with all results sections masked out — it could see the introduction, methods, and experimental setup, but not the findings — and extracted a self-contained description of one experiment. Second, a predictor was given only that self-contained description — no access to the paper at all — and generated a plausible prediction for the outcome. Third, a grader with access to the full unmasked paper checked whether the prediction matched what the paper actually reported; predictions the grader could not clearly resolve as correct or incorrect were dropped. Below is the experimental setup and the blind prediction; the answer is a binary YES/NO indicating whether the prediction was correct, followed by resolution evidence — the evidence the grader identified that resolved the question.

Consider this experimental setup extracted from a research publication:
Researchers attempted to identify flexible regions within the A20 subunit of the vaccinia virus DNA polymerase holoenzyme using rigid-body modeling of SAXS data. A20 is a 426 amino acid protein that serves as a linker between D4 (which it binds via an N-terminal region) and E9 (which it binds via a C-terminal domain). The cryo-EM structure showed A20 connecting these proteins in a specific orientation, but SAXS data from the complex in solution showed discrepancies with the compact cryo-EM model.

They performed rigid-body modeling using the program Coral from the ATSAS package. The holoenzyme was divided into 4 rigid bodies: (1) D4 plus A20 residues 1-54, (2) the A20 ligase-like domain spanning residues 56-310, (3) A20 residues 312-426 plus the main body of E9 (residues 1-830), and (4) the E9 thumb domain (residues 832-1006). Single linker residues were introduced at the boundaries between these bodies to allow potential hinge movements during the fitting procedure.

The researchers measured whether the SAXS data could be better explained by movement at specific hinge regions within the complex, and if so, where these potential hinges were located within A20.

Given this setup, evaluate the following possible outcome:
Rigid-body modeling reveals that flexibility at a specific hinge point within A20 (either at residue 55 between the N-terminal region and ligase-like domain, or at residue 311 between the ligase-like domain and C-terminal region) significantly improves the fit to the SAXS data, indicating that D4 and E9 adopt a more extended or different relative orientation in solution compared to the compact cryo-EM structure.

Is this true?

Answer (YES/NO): NO